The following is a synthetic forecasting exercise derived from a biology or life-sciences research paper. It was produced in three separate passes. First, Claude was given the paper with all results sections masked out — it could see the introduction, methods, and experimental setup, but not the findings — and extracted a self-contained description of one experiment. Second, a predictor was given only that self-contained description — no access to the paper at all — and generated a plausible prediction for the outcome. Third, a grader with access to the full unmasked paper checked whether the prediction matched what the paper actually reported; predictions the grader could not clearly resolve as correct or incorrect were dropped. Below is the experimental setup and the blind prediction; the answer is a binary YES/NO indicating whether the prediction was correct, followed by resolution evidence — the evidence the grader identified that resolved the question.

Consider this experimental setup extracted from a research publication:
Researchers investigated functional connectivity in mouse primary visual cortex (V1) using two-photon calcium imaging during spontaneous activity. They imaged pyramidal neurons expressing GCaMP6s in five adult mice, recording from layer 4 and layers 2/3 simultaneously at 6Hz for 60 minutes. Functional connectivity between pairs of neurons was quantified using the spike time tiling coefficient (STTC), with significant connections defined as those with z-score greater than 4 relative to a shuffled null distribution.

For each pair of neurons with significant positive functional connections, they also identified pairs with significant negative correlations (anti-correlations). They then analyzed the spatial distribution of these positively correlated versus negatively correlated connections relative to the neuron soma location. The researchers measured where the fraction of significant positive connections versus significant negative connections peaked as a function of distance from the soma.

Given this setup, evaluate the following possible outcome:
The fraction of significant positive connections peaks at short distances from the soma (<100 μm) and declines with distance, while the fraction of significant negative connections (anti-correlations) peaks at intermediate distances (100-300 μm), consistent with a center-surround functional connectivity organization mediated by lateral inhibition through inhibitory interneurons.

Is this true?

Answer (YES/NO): NO